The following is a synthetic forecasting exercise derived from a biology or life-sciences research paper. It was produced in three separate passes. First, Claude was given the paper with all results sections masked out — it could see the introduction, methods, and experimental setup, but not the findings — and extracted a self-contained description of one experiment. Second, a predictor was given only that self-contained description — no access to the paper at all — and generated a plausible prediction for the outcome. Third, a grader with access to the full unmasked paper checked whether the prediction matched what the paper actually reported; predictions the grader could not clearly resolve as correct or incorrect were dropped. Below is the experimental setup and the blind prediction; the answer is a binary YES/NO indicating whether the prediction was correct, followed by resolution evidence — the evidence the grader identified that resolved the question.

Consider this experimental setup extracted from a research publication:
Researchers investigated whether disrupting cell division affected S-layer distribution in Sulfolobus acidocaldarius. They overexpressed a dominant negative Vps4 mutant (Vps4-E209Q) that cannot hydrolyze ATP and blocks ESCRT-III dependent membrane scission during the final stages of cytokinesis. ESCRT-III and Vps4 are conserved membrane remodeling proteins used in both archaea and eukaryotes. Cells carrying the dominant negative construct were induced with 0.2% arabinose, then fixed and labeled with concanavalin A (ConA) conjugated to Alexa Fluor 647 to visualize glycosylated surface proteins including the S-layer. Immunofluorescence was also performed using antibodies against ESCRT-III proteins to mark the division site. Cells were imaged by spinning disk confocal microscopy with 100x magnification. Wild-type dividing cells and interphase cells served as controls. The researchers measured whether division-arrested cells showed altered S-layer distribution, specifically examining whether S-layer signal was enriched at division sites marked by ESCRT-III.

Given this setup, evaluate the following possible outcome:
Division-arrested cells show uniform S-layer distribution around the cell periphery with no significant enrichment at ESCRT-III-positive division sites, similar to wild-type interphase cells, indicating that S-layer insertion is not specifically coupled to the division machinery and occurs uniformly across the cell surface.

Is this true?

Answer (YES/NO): YES